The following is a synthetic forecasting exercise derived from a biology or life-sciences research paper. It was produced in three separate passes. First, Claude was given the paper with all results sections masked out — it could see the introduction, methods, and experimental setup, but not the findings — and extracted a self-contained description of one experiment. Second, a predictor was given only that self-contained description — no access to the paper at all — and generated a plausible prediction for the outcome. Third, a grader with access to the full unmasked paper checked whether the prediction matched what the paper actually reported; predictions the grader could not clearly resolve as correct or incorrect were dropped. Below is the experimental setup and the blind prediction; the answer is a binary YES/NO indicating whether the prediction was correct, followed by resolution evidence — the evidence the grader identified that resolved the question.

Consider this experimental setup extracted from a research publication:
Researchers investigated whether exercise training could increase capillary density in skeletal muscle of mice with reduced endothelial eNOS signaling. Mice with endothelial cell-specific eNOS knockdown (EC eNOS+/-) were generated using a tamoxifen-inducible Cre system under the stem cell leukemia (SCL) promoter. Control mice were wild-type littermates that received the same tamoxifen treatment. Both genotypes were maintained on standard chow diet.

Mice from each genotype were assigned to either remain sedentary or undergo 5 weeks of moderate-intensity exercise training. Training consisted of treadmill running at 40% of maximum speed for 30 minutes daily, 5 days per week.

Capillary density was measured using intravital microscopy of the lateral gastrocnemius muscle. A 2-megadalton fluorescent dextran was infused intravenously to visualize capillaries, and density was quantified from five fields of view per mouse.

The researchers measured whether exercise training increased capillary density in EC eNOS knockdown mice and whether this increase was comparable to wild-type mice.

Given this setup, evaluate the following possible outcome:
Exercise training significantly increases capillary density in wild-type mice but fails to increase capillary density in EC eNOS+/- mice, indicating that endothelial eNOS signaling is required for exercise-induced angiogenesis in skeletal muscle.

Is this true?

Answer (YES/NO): NO